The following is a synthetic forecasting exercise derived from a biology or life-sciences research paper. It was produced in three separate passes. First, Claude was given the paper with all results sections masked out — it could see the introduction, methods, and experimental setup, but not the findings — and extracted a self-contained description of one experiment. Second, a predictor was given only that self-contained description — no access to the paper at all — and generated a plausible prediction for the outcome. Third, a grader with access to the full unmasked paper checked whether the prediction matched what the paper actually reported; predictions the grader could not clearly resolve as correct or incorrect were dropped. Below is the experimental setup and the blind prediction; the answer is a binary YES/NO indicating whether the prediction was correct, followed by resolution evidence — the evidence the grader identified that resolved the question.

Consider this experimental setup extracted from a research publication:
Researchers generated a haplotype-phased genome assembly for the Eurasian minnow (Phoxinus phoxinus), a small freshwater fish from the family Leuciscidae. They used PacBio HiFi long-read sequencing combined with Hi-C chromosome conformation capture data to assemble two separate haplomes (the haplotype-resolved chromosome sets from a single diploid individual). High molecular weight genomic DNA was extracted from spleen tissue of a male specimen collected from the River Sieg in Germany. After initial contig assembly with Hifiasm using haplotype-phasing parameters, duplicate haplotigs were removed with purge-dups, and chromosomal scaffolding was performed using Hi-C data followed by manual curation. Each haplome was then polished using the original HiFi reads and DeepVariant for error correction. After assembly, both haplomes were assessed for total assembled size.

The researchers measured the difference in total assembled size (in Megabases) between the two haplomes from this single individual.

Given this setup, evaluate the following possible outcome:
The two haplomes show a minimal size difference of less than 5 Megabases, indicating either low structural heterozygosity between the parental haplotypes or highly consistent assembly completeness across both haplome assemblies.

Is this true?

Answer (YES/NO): NO